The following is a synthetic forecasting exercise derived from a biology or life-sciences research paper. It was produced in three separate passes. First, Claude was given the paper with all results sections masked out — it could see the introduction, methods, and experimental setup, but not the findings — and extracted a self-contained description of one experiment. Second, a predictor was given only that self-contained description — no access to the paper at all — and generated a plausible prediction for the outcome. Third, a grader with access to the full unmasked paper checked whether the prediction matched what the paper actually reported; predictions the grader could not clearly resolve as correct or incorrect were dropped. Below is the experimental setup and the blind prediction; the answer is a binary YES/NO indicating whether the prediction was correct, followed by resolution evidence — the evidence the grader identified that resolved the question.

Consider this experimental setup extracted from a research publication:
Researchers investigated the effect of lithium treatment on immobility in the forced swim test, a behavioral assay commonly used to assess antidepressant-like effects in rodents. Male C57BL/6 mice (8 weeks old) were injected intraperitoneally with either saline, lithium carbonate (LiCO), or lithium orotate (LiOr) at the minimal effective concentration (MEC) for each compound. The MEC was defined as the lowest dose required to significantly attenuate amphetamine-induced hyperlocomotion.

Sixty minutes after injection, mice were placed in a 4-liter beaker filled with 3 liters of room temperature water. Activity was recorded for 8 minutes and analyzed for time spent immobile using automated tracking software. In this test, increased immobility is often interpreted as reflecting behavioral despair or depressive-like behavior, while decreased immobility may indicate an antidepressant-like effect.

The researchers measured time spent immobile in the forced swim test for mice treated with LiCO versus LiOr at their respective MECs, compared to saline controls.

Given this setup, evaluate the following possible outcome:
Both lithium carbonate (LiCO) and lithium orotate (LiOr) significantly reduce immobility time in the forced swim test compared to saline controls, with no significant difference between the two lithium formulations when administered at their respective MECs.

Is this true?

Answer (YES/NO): NO